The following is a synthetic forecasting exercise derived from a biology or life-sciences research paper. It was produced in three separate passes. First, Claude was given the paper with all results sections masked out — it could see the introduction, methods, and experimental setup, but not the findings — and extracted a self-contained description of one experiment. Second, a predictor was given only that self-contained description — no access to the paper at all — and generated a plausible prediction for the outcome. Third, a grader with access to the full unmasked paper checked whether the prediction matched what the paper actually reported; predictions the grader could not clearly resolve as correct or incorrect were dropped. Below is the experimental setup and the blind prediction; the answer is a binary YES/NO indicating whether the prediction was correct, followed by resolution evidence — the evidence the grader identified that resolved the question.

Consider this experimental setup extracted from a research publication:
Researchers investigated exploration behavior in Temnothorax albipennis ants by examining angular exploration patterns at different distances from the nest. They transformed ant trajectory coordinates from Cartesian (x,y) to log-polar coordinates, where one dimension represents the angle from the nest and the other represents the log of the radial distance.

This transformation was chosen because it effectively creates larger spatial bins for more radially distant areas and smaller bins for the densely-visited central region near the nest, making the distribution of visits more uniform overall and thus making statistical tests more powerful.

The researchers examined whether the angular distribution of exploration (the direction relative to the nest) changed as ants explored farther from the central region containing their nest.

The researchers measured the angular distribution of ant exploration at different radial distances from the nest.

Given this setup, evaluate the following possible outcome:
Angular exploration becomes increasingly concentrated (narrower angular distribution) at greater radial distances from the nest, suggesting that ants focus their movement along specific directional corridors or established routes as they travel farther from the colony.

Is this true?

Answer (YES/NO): YES